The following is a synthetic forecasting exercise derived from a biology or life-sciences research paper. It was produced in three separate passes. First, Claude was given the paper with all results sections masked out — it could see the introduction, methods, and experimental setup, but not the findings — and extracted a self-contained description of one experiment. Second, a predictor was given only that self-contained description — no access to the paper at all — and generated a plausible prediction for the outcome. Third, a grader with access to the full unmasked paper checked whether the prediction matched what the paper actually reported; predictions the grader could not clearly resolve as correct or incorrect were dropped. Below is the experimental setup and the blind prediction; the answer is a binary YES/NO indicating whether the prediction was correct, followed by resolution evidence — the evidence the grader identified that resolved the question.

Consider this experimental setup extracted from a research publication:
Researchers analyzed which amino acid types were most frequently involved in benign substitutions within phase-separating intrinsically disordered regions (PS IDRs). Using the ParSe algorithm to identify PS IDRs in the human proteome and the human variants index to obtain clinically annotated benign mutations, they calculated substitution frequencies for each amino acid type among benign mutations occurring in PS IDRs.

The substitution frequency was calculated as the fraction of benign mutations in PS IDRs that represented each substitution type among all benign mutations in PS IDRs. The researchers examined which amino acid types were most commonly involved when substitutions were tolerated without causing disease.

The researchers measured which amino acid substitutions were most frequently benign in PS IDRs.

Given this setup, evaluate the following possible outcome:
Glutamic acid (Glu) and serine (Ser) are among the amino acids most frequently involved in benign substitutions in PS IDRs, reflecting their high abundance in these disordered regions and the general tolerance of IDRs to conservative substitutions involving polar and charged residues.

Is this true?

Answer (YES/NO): NO